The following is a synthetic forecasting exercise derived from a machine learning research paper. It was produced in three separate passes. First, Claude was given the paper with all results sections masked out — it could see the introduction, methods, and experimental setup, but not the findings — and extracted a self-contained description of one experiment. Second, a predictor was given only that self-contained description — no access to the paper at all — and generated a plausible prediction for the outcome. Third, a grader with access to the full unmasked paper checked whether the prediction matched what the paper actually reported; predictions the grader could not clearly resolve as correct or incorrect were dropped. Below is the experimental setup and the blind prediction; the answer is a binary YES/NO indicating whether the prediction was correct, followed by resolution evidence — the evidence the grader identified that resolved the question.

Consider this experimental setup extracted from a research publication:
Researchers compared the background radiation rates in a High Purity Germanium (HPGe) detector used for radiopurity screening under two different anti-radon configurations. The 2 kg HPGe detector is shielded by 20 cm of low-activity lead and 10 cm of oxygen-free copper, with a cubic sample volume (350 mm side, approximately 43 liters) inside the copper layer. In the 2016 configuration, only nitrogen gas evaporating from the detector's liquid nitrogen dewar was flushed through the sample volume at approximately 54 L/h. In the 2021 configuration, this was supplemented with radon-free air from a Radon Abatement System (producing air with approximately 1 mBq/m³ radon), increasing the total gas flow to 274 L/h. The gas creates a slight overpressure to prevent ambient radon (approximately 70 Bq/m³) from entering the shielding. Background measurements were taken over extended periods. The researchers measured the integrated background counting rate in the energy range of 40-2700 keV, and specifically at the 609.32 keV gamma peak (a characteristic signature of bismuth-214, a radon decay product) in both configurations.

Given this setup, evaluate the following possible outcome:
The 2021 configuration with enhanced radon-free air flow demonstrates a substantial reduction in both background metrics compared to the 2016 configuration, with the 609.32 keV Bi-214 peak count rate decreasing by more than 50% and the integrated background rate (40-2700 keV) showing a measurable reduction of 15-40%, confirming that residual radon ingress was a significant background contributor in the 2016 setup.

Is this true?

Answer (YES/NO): NO